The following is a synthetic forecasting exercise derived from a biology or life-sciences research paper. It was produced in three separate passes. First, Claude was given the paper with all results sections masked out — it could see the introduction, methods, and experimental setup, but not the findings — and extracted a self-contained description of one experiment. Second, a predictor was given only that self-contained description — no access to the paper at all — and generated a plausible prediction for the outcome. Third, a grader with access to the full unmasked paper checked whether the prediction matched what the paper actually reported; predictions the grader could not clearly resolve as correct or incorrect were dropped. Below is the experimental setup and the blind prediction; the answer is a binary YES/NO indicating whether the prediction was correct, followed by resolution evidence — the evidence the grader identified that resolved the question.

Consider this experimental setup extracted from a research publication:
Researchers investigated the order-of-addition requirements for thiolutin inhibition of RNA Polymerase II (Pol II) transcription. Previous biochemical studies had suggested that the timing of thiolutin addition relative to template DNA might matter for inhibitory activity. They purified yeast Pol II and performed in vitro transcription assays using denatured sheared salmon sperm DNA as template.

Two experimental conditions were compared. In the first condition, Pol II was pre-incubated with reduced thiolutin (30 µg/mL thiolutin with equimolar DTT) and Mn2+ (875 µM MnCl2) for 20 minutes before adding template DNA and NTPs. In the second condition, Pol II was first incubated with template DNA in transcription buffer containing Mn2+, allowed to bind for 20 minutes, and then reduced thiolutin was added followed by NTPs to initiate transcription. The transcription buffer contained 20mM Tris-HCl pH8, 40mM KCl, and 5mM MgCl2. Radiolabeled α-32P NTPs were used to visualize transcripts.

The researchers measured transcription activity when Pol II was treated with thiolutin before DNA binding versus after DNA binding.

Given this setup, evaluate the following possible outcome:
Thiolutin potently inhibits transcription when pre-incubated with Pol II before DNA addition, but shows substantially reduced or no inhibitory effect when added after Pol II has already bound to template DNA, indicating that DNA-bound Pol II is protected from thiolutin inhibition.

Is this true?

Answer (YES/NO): YES